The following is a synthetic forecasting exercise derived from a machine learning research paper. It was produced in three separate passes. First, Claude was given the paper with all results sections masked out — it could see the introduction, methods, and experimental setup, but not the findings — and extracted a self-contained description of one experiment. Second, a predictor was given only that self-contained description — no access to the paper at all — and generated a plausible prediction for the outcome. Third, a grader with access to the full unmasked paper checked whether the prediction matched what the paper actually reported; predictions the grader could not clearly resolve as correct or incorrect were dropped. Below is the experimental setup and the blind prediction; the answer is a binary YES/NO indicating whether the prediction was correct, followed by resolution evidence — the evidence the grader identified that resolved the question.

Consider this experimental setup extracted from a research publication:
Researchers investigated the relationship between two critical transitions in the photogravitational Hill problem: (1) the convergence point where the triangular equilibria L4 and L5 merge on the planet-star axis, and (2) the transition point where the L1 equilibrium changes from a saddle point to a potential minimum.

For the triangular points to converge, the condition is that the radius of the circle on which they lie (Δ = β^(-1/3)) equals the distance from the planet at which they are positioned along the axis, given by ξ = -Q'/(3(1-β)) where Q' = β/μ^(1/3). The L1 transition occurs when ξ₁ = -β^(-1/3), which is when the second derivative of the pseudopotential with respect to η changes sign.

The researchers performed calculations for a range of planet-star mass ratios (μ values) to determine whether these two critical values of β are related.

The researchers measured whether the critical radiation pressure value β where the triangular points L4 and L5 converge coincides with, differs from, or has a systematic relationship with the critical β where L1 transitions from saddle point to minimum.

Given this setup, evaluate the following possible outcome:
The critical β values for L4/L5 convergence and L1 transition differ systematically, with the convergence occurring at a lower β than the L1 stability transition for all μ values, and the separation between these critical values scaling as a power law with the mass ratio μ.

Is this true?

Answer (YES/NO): NO